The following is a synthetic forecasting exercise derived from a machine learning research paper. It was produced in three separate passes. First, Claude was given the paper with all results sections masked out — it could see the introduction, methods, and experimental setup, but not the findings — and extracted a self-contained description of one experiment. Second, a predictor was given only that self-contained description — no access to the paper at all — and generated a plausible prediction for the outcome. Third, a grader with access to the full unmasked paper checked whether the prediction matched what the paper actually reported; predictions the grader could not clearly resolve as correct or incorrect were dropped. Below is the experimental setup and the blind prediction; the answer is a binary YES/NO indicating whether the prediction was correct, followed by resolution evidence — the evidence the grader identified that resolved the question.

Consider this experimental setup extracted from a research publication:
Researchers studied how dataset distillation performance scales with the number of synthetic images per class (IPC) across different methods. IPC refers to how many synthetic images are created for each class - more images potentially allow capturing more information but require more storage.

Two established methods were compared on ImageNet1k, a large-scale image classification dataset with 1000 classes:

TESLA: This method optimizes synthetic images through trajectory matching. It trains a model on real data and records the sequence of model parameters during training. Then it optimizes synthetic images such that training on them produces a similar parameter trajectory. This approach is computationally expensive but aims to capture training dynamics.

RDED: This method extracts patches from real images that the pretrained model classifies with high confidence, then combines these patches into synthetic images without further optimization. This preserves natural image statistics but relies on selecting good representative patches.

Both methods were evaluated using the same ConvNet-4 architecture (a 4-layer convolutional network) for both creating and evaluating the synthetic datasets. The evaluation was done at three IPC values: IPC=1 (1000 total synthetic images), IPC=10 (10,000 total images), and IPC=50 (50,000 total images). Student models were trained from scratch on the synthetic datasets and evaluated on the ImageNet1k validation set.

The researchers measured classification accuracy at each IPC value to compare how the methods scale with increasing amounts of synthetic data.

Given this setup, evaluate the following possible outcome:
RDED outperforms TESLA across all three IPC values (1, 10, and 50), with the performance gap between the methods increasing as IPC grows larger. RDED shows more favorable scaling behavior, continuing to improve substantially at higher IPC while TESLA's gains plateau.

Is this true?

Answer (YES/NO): NO